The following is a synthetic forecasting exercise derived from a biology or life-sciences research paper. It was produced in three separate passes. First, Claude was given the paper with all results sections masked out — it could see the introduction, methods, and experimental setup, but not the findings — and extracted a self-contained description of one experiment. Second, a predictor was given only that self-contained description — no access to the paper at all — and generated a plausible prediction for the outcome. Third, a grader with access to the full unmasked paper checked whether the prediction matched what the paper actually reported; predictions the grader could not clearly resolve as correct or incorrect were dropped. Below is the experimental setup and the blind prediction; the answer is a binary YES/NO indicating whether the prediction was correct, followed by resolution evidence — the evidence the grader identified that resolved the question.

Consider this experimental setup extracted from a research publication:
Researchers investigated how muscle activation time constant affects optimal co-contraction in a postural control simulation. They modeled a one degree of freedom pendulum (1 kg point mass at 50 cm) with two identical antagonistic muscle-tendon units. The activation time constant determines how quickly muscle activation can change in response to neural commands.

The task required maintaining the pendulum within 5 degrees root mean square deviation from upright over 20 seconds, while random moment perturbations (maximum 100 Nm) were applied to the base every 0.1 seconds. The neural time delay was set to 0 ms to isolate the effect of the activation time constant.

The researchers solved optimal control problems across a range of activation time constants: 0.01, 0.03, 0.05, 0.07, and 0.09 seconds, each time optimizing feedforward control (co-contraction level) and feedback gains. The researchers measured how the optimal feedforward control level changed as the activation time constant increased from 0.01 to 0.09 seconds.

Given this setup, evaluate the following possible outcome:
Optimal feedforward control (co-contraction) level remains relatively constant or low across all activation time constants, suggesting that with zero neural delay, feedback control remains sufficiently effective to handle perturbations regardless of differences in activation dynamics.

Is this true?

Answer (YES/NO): NO